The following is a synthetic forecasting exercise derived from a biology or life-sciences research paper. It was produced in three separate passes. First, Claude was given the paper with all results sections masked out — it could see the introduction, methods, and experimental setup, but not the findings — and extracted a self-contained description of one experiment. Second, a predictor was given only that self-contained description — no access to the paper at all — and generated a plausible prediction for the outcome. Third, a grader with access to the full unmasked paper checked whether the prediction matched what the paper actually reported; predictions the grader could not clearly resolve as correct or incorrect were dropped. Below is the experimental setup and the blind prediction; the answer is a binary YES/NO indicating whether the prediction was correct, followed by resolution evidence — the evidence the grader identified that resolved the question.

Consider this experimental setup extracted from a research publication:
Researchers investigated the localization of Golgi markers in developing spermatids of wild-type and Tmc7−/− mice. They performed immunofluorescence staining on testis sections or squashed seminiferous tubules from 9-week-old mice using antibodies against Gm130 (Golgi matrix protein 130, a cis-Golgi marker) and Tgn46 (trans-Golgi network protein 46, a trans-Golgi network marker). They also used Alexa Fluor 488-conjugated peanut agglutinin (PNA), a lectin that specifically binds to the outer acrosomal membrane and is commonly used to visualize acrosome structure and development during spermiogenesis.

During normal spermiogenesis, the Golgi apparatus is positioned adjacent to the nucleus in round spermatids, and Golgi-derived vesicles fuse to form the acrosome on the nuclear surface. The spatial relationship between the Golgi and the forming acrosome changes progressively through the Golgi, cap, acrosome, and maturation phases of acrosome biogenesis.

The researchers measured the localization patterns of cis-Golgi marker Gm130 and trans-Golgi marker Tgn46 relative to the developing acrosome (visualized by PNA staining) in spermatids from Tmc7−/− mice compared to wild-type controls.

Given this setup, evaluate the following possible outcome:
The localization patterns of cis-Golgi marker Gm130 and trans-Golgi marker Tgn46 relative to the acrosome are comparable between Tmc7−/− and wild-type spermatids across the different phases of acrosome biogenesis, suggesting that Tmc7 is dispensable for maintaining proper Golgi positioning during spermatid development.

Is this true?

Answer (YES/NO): NO